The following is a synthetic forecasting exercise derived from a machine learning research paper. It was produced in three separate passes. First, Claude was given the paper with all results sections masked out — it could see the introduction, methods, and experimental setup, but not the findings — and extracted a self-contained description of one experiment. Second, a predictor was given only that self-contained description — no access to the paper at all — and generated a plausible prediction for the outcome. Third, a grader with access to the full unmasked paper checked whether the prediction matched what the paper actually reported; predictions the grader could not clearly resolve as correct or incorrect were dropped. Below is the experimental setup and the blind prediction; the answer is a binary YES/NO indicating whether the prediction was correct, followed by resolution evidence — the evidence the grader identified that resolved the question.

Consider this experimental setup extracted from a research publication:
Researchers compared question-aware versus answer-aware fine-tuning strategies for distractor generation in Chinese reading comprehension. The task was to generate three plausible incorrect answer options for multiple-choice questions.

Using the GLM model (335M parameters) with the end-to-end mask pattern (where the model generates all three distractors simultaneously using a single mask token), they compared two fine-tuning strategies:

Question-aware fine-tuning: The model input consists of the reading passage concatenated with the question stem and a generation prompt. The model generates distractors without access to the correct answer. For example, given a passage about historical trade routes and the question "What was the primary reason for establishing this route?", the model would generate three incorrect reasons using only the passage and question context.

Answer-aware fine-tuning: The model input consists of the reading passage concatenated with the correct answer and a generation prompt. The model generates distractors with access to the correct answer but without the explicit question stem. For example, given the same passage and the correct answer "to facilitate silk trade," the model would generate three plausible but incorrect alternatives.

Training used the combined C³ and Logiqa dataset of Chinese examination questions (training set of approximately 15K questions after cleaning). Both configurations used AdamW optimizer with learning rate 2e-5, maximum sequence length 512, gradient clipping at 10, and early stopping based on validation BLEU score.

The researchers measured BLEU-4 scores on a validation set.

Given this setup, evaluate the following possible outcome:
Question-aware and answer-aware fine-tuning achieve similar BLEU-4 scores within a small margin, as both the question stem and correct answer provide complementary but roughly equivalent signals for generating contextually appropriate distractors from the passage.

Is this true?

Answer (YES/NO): NO